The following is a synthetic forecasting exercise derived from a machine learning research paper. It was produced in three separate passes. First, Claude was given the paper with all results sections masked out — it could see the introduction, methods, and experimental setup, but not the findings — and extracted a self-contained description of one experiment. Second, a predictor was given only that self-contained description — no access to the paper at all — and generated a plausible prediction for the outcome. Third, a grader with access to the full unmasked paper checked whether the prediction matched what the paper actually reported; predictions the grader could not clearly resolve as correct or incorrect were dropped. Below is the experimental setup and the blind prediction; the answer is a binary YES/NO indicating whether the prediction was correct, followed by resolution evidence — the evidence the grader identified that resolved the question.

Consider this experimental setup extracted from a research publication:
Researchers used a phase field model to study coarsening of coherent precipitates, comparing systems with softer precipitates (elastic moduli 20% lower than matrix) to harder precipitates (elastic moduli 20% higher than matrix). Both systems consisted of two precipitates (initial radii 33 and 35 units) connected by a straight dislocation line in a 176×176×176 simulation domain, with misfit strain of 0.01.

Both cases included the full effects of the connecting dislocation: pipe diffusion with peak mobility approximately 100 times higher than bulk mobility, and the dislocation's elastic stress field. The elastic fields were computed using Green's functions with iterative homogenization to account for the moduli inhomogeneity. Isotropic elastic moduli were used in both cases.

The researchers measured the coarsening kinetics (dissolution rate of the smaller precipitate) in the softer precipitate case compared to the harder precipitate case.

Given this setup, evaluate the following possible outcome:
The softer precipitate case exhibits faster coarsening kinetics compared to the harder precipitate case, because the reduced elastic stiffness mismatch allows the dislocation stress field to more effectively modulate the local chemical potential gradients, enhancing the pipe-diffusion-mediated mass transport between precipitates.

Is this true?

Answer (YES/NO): NO